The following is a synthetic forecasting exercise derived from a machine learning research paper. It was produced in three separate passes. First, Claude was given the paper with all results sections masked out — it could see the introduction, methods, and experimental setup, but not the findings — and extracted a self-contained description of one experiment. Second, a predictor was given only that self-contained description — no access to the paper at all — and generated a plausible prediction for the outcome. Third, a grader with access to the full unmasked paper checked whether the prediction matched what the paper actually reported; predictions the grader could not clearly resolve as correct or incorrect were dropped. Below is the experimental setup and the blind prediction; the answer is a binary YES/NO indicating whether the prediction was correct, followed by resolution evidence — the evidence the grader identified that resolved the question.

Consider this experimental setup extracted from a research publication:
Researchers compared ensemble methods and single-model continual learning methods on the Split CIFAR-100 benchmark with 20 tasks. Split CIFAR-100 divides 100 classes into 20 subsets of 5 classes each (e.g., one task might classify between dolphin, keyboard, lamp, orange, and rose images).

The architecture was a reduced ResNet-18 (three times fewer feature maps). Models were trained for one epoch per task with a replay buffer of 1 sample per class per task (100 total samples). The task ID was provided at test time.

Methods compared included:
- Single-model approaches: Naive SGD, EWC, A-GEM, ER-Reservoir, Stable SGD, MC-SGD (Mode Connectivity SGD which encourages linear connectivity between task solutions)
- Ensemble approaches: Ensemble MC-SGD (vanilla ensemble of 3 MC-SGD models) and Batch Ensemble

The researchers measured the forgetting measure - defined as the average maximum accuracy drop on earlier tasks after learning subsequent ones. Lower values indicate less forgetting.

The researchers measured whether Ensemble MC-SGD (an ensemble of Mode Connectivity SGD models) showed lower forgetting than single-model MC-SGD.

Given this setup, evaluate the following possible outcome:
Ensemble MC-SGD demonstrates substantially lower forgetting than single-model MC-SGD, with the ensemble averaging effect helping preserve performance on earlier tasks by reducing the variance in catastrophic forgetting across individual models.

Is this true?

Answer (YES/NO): NO